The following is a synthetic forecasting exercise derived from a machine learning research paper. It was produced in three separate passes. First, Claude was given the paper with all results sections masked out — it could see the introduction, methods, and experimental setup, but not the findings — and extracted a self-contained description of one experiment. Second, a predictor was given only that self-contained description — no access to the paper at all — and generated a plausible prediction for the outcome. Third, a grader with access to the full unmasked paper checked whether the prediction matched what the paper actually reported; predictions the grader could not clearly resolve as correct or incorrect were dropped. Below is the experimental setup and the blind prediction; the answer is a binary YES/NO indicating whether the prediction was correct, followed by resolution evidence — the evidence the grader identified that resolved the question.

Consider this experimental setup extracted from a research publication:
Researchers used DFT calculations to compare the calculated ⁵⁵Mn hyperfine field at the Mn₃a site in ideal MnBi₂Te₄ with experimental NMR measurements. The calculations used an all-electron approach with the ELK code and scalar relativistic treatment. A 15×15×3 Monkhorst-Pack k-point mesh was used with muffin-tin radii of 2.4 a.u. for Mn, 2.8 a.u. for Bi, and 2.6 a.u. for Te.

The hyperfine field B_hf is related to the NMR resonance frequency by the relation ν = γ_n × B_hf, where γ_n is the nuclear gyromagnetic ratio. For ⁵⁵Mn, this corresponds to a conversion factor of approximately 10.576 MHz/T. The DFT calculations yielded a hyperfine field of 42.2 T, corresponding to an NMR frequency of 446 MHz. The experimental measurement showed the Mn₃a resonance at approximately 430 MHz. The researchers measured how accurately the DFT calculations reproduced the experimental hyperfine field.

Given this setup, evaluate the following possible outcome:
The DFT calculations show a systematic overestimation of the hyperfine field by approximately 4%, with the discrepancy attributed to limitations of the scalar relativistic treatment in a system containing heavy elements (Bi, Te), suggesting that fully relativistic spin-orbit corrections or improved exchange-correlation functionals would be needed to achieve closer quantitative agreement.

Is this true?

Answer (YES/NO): NO